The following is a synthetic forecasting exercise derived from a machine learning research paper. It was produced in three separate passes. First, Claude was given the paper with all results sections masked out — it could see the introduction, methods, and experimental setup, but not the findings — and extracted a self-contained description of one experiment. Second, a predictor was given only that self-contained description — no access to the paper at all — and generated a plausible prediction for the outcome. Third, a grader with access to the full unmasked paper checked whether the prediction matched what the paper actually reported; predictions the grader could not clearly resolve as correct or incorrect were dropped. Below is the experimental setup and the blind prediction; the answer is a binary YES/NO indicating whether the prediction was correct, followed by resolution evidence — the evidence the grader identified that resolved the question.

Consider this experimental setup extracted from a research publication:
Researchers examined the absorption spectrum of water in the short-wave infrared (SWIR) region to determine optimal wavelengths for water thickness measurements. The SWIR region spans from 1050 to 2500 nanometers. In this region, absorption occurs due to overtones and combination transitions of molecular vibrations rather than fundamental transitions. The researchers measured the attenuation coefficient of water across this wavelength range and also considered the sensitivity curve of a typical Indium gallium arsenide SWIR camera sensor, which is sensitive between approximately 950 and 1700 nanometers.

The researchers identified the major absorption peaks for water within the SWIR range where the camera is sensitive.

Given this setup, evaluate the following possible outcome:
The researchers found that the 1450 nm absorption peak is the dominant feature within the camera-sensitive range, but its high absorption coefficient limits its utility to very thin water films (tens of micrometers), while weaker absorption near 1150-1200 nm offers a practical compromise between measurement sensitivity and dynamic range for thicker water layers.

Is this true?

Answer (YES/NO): NO